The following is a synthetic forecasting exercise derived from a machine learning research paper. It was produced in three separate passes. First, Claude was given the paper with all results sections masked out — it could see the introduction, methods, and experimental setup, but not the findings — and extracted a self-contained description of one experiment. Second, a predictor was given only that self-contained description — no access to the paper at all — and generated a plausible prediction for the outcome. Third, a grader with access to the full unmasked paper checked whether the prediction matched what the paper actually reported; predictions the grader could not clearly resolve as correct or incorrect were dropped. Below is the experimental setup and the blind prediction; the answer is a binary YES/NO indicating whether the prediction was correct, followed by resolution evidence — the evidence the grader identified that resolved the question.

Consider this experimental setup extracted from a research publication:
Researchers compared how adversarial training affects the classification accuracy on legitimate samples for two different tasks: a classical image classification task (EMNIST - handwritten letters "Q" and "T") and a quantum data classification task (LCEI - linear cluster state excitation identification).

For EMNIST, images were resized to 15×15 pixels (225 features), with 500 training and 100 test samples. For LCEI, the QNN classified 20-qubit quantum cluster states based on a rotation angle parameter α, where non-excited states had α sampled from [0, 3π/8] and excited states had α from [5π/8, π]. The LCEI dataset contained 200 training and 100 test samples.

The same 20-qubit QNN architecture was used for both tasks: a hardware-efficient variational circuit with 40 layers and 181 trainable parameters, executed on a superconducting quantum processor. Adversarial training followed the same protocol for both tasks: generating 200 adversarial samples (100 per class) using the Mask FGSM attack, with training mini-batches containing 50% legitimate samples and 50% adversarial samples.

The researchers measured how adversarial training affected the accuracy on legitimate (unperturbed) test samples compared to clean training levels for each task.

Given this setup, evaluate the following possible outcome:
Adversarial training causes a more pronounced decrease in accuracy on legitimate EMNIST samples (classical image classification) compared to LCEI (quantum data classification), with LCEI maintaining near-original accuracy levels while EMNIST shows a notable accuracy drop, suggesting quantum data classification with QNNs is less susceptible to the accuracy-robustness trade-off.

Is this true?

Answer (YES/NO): YES